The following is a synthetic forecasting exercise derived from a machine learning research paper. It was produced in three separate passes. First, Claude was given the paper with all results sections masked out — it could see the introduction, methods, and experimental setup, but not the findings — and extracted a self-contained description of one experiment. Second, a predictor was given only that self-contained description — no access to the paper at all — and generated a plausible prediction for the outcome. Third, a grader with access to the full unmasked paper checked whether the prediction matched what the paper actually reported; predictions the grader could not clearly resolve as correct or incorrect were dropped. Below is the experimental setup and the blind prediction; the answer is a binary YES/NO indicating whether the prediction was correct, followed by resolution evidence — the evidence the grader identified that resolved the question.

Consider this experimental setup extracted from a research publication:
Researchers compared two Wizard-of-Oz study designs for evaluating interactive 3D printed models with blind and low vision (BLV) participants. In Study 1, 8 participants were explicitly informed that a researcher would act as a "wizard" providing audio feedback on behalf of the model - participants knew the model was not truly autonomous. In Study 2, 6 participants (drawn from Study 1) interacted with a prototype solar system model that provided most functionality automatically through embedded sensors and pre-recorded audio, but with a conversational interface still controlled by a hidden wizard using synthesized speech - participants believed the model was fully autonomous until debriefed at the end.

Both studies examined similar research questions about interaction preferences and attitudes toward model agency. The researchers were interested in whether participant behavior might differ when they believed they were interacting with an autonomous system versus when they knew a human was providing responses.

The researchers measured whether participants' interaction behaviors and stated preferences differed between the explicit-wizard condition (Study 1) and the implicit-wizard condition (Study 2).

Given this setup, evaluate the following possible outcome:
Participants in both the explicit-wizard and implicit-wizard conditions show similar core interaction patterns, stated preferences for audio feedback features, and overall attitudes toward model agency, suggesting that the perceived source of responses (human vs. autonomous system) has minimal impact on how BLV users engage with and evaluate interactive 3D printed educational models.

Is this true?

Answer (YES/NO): YES